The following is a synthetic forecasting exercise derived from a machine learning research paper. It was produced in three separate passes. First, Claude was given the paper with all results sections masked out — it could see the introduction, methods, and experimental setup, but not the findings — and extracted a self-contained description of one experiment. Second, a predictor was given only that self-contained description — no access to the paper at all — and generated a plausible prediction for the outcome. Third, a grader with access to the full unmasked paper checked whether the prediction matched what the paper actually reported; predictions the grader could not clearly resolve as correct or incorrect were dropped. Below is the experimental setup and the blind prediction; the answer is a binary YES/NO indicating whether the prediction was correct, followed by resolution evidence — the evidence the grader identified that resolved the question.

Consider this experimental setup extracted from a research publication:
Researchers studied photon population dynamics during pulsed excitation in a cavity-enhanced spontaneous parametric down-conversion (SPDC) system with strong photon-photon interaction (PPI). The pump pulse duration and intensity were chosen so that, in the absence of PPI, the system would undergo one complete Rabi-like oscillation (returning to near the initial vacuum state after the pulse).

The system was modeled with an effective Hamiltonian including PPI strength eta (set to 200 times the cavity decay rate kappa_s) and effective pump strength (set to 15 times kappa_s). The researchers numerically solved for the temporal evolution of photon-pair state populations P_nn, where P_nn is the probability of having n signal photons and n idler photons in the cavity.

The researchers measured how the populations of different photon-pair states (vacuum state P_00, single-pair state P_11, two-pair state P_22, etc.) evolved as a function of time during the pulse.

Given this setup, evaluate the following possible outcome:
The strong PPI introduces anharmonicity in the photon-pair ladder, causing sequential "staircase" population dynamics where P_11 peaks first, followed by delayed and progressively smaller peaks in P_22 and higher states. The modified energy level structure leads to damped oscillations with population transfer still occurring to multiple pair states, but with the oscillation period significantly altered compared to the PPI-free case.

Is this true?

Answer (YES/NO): NO